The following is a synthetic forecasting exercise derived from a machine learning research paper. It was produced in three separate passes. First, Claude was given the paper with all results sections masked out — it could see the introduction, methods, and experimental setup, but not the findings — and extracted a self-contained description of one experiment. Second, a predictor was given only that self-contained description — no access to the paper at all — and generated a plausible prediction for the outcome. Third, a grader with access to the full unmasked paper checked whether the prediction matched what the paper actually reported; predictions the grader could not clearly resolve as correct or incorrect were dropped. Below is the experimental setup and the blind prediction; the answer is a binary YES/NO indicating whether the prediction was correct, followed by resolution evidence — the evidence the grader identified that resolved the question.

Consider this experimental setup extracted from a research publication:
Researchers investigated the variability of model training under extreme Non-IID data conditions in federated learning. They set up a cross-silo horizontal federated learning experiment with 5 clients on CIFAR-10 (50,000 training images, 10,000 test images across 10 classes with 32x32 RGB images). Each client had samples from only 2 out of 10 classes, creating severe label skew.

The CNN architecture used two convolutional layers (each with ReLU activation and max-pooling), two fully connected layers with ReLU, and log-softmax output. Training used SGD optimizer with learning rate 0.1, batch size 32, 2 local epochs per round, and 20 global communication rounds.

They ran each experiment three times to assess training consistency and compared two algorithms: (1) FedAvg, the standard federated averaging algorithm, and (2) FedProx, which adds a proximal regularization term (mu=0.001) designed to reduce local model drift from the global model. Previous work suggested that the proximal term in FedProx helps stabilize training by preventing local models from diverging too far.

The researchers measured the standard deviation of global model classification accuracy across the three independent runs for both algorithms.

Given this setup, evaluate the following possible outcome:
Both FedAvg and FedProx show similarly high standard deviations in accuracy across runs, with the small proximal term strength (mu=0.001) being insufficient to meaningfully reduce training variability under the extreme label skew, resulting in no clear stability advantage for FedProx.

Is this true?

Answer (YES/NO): YES